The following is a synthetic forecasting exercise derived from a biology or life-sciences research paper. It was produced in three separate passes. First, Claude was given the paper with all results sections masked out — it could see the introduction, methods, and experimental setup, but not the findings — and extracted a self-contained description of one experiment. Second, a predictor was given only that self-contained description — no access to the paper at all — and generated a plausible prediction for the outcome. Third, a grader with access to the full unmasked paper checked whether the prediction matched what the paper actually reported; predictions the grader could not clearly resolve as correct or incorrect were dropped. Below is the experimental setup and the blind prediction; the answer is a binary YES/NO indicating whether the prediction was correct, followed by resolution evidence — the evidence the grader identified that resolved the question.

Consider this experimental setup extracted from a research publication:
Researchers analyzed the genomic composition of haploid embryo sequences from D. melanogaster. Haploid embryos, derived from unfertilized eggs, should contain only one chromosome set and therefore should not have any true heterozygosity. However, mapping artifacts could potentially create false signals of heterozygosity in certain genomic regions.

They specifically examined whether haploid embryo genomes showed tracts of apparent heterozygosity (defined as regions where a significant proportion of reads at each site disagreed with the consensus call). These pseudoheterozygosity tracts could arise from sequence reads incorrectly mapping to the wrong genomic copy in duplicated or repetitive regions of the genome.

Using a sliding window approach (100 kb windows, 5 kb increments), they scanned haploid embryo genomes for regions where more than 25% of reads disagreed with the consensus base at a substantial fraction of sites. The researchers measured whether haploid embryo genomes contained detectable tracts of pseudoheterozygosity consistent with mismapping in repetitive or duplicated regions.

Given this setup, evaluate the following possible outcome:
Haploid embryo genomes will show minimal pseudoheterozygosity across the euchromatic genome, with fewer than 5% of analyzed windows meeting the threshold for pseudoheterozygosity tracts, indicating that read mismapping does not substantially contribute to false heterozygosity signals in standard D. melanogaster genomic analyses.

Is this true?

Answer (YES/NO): YES